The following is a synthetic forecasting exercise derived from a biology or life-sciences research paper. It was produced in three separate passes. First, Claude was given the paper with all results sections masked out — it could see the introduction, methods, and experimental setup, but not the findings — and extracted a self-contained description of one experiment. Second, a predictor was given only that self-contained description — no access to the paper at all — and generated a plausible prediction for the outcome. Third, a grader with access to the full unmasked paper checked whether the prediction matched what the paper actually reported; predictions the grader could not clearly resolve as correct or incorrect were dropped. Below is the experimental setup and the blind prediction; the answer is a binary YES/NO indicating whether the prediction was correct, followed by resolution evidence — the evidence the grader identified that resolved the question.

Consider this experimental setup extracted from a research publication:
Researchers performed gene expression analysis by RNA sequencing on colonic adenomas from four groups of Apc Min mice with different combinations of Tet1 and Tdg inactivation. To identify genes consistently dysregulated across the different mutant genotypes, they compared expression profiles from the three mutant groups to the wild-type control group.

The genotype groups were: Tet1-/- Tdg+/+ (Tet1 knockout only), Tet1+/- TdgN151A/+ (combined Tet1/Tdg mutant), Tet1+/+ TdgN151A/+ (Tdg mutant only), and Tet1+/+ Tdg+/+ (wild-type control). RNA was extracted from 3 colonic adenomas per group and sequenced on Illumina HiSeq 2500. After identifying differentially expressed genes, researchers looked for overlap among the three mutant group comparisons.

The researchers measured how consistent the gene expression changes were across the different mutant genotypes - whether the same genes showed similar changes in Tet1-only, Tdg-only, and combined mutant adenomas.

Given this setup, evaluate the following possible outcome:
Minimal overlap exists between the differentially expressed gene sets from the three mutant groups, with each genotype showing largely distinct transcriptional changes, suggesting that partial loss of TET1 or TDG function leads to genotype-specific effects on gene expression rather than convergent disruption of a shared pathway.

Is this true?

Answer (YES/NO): NO